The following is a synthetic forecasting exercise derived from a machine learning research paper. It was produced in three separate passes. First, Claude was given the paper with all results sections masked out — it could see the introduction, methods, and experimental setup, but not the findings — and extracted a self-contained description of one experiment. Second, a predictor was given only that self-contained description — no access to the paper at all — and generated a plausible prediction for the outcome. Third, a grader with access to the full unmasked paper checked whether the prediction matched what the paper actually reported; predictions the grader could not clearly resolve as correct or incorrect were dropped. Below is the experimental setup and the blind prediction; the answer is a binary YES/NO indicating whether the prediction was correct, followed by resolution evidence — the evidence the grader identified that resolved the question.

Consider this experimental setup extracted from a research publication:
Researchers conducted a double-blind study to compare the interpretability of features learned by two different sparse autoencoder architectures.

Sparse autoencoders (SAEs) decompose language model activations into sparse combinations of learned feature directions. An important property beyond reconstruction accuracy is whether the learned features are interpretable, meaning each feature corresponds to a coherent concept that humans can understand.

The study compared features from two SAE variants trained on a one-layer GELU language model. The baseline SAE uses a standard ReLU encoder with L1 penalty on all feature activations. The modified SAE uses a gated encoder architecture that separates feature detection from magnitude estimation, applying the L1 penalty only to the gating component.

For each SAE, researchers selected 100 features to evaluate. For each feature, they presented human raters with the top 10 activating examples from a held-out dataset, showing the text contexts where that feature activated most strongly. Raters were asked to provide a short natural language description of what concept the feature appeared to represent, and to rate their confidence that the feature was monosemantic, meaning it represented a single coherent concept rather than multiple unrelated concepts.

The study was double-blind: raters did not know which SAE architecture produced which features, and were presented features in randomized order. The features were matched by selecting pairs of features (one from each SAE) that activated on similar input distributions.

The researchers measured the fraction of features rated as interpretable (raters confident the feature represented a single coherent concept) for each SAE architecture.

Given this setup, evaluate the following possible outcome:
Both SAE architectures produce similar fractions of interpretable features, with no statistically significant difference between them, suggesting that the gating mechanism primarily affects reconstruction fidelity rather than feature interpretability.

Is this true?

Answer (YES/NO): YES